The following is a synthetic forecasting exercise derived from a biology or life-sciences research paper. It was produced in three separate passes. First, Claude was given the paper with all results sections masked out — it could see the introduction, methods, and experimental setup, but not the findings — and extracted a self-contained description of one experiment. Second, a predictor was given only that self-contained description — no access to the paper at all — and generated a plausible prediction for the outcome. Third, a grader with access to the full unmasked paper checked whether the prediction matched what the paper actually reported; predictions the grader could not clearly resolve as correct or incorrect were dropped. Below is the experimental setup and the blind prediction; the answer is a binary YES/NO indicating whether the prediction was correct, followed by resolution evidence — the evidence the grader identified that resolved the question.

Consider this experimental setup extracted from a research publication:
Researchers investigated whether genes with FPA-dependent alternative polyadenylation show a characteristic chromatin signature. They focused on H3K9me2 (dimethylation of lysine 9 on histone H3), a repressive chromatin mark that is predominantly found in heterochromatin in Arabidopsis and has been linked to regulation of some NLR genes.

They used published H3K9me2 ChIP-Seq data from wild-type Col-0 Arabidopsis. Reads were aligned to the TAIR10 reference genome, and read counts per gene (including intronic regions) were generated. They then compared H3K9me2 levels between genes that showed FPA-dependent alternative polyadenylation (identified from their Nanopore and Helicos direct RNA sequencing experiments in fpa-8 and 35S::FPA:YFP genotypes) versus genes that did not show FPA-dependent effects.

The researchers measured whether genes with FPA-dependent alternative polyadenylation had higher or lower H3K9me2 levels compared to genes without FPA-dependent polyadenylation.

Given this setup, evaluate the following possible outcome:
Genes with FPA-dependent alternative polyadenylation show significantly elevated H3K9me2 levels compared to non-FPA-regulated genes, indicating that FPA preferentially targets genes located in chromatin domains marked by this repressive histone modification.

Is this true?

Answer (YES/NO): NO